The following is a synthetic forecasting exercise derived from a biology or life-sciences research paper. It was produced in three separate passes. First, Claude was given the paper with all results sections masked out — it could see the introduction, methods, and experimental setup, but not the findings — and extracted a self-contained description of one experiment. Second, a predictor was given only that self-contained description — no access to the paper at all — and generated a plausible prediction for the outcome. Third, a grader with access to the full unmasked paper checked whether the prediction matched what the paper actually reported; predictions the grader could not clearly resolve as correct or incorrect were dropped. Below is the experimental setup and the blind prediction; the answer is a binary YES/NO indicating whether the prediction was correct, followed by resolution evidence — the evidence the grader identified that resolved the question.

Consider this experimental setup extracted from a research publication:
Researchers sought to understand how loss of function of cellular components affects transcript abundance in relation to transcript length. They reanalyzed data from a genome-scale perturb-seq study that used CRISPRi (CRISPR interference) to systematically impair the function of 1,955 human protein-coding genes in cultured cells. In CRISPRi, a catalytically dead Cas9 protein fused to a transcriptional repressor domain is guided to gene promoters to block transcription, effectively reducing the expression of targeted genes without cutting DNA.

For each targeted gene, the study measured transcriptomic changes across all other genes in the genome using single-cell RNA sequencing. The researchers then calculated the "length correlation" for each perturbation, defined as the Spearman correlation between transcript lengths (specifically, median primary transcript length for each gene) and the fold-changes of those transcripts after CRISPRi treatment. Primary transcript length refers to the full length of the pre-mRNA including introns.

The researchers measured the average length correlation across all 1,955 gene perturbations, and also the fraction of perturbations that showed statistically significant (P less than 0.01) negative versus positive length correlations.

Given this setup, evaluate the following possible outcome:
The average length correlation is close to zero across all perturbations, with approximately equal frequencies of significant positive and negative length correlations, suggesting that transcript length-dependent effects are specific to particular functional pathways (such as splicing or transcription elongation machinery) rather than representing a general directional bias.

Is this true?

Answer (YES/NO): NO